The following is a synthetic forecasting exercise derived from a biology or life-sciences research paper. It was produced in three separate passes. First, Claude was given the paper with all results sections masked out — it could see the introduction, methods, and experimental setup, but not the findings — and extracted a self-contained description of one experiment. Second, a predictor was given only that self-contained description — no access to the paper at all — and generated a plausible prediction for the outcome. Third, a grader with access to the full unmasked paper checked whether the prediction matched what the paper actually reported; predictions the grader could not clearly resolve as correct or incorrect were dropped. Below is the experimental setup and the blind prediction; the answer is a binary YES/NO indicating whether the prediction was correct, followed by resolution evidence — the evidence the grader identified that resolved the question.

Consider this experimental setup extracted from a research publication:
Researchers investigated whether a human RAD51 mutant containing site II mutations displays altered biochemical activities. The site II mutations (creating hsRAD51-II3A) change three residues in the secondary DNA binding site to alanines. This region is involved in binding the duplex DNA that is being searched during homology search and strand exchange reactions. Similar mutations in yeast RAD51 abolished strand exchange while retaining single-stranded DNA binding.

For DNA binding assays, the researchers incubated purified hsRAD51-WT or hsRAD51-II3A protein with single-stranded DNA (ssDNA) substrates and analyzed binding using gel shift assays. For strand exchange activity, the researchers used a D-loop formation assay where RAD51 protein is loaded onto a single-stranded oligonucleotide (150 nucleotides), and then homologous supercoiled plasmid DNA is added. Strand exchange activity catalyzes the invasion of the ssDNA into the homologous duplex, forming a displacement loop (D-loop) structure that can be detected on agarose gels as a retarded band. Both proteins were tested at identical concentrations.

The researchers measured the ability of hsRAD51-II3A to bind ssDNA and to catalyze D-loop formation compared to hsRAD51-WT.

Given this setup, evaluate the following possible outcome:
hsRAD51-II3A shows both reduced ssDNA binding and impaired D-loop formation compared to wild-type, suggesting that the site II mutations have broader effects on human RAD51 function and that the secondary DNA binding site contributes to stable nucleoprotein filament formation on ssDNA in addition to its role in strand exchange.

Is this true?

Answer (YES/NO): NO